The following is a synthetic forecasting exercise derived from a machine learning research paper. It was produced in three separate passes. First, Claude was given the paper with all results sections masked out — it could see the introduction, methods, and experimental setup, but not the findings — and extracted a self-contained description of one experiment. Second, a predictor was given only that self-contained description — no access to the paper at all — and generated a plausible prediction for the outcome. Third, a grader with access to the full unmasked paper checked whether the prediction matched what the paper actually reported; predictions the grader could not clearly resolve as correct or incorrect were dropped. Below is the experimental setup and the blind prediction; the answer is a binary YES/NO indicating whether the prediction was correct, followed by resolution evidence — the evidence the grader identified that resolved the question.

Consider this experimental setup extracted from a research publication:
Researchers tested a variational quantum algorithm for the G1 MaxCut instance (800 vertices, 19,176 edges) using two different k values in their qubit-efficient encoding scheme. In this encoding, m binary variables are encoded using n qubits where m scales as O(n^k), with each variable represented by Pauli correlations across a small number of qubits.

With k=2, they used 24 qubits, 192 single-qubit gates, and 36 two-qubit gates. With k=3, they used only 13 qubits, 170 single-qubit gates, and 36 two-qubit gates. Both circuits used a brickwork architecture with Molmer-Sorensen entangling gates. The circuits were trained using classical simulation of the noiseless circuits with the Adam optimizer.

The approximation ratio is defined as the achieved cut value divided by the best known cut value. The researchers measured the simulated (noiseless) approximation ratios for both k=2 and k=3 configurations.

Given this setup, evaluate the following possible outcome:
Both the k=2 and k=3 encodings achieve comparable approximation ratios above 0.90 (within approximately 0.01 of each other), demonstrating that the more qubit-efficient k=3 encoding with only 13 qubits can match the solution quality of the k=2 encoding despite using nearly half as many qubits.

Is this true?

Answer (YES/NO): NO